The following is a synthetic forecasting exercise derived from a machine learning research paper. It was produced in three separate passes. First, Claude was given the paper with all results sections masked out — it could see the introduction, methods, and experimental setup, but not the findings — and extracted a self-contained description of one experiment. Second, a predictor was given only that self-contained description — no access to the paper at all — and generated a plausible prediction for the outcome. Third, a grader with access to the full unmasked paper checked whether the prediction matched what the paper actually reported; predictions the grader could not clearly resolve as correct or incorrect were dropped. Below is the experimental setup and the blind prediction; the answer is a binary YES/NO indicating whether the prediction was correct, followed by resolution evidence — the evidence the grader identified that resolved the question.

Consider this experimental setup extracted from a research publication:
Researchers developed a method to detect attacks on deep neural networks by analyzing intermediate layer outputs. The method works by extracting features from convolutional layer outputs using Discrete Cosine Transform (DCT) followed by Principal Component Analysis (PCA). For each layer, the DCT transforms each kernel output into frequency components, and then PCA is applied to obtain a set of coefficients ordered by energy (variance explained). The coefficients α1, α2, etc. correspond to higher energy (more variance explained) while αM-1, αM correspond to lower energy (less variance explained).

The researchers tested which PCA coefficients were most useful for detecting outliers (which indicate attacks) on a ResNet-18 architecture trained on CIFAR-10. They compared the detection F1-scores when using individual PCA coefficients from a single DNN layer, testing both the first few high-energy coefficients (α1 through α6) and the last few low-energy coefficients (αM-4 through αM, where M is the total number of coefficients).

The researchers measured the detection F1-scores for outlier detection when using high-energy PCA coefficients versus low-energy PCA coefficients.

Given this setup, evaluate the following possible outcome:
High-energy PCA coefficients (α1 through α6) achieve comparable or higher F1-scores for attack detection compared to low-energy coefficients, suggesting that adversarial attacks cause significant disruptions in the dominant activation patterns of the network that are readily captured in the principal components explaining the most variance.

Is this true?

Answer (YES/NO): NO